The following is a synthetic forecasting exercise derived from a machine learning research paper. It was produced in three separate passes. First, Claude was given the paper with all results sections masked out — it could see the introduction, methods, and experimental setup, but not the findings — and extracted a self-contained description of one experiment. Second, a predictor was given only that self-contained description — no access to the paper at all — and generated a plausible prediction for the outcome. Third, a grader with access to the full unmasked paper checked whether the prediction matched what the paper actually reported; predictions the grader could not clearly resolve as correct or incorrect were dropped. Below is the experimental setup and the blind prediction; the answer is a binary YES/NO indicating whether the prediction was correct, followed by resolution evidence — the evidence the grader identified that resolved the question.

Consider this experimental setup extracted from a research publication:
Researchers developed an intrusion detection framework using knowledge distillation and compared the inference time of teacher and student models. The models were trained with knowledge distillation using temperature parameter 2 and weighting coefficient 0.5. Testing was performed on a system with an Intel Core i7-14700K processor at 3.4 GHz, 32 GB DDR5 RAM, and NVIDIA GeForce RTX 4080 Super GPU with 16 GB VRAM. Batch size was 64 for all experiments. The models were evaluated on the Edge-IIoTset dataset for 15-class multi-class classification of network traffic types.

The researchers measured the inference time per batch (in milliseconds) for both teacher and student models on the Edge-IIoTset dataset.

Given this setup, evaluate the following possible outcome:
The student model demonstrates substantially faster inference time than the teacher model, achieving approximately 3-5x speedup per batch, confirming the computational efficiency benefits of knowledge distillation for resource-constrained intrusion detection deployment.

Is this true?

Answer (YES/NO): NO